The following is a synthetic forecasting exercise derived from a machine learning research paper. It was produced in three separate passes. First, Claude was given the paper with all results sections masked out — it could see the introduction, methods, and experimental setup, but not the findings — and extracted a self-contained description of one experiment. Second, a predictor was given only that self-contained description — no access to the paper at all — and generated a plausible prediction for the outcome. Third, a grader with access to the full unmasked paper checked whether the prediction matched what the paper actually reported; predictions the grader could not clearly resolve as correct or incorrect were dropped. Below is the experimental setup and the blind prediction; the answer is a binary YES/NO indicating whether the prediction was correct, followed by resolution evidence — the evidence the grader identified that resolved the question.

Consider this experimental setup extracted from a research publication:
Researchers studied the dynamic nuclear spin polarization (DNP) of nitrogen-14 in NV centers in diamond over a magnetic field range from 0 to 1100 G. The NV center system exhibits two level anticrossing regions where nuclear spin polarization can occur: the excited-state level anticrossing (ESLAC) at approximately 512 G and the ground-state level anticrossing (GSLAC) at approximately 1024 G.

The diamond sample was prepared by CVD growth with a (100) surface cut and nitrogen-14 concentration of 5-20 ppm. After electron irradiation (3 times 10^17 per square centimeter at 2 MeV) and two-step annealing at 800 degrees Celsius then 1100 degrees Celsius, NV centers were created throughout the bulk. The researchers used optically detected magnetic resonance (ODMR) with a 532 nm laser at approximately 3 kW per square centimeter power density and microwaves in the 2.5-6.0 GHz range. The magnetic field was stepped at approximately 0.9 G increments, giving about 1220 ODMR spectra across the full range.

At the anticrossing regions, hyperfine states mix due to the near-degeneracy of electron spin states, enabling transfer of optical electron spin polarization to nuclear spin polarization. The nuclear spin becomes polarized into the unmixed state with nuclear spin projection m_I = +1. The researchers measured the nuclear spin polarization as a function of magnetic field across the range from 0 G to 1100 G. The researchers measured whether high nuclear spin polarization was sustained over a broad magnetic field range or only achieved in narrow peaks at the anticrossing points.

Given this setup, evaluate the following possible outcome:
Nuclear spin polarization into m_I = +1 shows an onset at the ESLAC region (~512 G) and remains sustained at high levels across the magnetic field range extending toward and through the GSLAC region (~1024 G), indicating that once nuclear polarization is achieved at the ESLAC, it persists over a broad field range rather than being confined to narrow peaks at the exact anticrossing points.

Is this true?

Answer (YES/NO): YES